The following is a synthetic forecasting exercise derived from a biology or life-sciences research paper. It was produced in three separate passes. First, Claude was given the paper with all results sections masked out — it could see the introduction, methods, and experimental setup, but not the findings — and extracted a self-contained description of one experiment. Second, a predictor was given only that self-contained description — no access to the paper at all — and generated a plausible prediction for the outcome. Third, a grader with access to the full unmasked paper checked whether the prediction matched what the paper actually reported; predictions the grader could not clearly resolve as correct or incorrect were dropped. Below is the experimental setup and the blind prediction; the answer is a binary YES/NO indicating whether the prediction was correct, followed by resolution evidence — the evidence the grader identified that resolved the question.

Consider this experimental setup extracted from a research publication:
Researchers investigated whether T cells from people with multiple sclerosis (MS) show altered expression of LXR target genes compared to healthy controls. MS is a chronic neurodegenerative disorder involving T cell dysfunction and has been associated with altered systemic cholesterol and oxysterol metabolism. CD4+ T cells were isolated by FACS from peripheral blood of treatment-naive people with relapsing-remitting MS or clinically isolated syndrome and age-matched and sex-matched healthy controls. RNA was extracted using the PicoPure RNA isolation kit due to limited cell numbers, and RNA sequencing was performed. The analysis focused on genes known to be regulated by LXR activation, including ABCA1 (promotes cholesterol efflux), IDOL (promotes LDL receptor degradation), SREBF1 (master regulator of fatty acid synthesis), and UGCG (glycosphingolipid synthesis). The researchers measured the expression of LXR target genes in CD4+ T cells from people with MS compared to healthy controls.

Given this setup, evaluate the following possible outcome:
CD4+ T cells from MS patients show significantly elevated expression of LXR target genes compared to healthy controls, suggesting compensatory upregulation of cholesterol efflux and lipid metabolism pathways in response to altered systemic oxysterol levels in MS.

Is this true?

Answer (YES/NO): NO